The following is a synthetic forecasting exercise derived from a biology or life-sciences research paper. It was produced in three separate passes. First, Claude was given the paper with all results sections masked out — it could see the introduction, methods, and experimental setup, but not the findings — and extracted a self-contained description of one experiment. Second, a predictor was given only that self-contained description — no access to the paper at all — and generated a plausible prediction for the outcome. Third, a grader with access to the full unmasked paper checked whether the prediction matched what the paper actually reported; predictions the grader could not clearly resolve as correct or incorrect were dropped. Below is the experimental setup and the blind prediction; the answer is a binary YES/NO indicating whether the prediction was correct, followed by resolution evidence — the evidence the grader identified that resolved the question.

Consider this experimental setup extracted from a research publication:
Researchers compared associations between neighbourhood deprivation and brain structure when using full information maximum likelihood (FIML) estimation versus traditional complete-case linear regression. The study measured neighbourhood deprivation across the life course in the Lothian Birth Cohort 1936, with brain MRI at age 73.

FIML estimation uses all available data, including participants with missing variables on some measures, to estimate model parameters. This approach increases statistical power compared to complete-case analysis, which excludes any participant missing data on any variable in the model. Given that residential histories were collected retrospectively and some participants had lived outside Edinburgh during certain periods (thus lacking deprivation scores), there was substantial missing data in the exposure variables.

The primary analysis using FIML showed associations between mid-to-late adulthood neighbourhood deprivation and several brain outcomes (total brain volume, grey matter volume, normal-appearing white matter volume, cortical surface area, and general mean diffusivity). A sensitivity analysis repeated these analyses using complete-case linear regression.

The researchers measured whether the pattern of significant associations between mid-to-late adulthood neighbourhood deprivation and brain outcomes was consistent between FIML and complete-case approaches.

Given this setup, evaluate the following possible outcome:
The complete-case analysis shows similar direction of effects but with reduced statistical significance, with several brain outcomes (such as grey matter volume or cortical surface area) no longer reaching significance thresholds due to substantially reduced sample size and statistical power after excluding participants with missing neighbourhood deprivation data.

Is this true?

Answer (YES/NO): YES